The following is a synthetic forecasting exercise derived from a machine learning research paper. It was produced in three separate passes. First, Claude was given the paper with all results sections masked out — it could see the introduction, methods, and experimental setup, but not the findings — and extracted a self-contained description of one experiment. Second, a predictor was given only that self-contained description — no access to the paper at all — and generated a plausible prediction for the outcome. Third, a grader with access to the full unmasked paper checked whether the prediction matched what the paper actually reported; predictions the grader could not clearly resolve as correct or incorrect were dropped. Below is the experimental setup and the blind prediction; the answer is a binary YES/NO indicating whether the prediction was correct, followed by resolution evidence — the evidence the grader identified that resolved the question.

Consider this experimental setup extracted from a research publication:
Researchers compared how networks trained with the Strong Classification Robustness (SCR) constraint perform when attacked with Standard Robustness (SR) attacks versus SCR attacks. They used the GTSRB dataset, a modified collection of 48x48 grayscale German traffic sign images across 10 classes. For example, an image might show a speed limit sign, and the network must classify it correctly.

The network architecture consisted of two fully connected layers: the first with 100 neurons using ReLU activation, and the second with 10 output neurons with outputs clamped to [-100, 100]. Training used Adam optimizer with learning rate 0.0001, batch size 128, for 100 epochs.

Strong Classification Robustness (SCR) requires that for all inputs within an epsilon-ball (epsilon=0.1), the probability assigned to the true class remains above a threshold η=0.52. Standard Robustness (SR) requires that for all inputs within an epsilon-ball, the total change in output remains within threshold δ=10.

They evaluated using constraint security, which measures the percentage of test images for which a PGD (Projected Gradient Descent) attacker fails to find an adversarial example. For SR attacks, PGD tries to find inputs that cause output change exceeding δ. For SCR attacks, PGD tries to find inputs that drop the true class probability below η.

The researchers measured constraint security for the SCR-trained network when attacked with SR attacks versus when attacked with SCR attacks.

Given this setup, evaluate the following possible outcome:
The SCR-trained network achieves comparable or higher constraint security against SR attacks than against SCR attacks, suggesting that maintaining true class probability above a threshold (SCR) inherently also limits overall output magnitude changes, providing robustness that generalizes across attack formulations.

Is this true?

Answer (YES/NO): NO